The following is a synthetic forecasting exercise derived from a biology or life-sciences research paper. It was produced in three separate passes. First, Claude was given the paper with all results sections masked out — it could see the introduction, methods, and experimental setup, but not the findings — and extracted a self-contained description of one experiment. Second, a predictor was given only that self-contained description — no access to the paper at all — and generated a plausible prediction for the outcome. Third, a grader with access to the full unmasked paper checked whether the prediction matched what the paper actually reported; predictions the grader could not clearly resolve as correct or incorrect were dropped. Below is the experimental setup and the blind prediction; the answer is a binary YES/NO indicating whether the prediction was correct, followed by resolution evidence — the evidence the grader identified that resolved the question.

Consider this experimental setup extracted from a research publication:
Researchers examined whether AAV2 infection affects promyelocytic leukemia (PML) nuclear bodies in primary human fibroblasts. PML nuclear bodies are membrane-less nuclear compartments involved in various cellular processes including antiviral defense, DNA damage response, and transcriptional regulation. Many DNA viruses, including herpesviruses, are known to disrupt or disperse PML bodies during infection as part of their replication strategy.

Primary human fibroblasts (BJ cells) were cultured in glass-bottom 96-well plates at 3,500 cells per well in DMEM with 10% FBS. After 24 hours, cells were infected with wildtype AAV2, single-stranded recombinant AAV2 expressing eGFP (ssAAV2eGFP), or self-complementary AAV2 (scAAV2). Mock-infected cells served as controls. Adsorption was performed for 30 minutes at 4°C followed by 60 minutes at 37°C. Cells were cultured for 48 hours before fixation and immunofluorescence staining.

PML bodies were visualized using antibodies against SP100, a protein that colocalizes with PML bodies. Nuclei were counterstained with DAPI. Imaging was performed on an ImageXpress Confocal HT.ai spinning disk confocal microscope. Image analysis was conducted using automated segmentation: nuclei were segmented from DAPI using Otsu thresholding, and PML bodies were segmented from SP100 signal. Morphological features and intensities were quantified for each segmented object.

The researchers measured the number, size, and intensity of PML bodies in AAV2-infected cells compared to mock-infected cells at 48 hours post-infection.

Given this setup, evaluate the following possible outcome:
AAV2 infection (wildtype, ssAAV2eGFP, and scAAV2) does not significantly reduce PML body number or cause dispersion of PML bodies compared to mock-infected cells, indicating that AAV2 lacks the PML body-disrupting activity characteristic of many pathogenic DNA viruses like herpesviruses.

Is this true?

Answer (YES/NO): YES